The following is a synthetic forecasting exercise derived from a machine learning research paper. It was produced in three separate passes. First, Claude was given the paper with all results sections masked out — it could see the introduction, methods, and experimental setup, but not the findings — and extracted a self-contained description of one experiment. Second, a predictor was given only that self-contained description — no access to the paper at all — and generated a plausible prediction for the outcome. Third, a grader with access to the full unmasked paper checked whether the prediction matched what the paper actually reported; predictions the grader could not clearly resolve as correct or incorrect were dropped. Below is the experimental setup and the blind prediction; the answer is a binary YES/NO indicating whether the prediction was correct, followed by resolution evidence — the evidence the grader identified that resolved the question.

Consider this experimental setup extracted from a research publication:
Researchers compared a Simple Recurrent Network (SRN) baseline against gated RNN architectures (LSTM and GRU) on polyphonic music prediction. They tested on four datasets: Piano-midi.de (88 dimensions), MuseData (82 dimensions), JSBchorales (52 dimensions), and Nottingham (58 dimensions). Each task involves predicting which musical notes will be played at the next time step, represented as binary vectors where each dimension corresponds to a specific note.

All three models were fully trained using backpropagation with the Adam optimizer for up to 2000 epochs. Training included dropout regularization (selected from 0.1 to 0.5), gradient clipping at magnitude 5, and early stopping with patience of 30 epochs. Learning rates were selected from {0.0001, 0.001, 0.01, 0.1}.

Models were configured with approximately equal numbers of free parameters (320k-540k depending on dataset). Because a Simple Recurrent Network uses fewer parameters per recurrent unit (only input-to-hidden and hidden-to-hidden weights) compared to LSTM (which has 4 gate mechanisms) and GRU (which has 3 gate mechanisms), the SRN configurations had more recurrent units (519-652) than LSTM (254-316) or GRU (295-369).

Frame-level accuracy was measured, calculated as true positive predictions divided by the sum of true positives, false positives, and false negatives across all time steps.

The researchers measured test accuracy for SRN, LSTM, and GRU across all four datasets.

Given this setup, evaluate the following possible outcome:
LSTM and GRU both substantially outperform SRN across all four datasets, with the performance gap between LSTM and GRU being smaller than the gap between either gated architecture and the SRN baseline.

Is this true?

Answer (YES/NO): NO